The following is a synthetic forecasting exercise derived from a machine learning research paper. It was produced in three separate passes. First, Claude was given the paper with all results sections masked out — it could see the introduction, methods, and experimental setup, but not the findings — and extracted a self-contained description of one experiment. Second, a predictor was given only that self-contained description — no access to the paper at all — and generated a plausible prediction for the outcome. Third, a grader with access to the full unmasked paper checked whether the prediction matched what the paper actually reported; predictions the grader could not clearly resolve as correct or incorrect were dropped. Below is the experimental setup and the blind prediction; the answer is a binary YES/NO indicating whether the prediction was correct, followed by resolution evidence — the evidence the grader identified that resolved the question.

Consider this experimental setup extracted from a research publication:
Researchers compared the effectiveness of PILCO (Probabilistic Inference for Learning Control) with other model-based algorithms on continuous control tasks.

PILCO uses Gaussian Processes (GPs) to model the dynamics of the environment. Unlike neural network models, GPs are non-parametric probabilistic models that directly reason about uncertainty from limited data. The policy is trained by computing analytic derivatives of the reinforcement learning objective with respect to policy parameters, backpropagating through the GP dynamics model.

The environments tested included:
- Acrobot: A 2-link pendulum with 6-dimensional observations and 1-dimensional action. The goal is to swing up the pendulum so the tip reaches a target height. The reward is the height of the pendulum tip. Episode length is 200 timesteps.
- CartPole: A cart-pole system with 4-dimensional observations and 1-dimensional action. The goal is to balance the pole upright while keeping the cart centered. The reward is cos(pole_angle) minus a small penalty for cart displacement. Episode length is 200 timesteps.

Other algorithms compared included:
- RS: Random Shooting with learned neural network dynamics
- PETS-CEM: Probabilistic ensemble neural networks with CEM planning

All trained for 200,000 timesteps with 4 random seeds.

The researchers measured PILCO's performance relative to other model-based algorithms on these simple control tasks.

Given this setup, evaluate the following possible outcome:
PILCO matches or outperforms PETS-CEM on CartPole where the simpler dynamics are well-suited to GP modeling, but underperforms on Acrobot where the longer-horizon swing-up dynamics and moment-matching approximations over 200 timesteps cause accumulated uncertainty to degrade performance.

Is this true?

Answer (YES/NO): NO